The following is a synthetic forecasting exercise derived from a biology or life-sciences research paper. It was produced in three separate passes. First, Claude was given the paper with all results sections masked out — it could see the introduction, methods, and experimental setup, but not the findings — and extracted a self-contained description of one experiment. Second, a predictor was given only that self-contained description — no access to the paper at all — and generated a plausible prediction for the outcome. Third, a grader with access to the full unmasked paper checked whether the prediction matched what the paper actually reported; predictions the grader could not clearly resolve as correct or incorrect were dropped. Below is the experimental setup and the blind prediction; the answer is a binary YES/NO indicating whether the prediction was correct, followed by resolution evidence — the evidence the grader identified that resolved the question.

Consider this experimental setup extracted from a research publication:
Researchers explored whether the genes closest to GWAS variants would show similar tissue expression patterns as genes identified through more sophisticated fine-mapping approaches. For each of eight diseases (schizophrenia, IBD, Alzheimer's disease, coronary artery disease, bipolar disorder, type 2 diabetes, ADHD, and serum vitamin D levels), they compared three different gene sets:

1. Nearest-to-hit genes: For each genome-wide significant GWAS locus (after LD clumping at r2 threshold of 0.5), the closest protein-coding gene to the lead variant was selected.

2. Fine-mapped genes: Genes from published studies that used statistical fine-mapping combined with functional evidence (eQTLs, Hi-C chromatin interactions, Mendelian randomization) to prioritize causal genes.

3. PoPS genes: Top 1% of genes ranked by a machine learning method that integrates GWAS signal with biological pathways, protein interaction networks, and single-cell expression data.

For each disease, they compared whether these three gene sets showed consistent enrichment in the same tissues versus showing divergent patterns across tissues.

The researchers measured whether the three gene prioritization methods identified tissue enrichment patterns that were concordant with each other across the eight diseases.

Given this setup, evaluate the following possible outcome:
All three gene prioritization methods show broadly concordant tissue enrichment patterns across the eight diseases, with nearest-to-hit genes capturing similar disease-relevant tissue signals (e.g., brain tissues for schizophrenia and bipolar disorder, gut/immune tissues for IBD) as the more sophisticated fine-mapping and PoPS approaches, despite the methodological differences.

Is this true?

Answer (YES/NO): NO